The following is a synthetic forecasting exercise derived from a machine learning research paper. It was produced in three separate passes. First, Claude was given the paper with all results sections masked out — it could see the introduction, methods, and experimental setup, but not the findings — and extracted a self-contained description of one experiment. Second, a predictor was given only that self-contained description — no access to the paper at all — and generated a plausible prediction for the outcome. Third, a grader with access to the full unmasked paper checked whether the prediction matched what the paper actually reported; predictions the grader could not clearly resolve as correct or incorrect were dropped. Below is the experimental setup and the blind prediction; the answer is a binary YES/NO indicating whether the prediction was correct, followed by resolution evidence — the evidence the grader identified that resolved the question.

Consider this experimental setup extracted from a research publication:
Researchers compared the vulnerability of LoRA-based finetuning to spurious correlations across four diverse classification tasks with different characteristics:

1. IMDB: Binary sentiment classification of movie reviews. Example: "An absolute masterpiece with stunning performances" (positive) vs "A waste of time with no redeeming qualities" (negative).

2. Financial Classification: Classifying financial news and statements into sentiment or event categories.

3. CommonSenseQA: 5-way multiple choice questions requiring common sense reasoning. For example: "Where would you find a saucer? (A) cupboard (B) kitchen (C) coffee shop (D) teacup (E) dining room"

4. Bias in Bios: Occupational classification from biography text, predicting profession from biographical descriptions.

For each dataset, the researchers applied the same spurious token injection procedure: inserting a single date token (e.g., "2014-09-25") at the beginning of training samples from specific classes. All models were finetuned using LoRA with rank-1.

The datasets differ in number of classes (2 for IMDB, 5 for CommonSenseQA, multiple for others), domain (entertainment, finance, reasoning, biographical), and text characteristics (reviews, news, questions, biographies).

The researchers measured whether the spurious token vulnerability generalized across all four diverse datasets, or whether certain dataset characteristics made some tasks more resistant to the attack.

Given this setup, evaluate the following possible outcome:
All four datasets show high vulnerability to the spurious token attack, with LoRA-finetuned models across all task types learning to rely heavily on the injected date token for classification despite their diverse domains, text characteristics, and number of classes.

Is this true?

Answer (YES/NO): YES